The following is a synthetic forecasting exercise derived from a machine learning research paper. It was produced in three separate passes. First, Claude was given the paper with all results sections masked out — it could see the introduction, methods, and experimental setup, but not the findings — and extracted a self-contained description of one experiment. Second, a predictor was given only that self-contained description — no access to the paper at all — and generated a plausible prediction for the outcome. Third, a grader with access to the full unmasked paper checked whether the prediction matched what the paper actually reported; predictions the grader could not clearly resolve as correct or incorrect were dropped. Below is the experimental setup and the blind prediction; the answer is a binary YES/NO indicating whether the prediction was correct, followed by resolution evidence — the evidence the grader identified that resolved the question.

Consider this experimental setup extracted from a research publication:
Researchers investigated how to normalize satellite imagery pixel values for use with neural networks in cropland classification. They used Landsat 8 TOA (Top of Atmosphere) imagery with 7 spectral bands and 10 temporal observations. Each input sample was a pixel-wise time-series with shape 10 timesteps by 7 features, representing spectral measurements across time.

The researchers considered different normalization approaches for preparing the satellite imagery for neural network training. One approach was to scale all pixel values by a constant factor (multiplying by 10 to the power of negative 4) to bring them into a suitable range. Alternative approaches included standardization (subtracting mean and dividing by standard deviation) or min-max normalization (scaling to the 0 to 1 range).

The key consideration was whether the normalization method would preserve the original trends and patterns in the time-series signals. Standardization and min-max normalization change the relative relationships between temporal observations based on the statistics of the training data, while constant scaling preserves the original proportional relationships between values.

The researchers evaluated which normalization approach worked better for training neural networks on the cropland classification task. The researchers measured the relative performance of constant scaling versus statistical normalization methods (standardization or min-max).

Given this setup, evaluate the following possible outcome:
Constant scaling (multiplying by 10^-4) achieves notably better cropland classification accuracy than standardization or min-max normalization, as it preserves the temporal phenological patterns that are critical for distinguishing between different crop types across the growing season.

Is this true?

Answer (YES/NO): NO